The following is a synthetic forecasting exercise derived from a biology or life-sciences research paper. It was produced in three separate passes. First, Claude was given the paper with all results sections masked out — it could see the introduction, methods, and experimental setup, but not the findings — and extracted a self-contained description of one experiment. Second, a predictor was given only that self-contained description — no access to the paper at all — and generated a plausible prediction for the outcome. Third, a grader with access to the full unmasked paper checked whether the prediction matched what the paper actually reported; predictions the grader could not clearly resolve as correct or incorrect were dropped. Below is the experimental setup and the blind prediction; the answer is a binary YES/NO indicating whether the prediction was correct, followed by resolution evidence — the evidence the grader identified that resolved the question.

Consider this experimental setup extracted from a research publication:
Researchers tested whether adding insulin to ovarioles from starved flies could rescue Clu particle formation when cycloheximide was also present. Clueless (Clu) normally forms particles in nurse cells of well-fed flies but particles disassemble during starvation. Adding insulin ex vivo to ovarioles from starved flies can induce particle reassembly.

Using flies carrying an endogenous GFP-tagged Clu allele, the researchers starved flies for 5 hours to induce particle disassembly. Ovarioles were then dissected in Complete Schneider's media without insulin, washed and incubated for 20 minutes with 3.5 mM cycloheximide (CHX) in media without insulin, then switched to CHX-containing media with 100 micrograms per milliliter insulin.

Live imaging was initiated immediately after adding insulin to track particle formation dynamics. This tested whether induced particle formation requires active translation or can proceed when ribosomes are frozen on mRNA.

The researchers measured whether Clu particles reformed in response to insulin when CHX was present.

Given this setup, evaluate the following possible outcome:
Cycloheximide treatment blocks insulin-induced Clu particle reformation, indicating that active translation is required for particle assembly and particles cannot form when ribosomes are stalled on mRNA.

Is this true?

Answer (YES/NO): YES